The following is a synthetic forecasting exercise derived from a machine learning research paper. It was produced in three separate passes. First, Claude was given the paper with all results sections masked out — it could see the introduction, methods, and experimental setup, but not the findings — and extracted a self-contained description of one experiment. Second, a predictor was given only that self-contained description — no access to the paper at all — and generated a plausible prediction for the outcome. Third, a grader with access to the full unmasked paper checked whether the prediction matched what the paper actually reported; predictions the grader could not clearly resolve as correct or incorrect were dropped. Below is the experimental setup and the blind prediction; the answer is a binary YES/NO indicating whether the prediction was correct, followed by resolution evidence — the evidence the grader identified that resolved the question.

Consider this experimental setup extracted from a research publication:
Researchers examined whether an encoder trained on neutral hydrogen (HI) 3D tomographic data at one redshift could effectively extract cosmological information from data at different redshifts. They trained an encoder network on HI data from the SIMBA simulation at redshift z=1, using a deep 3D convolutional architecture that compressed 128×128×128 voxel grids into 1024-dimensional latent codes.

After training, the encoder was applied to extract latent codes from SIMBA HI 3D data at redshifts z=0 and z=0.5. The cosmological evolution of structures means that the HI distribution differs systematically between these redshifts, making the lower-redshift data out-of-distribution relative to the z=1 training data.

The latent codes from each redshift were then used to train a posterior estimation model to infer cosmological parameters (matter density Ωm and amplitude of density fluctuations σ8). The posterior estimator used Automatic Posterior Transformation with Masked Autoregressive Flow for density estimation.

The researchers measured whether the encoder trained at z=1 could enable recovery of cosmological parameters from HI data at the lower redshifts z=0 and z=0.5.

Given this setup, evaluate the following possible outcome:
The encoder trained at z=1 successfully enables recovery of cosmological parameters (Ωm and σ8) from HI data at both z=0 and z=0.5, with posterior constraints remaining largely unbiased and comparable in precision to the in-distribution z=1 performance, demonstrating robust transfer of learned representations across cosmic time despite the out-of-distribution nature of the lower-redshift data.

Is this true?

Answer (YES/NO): NO